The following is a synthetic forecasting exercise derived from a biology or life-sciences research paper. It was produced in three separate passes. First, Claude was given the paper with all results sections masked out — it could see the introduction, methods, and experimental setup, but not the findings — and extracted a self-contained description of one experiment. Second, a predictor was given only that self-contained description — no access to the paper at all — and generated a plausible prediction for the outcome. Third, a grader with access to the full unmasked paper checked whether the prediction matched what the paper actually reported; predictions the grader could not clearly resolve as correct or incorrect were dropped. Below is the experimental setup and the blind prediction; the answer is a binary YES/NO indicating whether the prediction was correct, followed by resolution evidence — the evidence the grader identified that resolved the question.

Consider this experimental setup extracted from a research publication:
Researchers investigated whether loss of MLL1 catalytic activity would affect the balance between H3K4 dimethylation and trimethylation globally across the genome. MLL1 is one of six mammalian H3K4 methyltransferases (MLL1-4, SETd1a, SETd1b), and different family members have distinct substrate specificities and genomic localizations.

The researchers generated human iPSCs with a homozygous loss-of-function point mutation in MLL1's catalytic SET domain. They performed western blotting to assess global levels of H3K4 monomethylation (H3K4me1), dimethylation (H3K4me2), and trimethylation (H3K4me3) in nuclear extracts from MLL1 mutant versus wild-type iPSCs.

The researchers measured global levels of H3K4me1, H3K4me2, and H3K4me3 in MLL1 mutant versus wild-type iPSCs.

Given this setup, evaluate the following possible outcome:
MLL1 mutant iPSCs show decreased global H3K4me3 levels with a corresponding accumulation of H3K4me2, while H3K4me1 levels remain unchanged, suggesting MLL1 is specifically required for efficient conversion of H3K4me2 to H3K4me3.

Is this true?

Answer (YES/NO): NO